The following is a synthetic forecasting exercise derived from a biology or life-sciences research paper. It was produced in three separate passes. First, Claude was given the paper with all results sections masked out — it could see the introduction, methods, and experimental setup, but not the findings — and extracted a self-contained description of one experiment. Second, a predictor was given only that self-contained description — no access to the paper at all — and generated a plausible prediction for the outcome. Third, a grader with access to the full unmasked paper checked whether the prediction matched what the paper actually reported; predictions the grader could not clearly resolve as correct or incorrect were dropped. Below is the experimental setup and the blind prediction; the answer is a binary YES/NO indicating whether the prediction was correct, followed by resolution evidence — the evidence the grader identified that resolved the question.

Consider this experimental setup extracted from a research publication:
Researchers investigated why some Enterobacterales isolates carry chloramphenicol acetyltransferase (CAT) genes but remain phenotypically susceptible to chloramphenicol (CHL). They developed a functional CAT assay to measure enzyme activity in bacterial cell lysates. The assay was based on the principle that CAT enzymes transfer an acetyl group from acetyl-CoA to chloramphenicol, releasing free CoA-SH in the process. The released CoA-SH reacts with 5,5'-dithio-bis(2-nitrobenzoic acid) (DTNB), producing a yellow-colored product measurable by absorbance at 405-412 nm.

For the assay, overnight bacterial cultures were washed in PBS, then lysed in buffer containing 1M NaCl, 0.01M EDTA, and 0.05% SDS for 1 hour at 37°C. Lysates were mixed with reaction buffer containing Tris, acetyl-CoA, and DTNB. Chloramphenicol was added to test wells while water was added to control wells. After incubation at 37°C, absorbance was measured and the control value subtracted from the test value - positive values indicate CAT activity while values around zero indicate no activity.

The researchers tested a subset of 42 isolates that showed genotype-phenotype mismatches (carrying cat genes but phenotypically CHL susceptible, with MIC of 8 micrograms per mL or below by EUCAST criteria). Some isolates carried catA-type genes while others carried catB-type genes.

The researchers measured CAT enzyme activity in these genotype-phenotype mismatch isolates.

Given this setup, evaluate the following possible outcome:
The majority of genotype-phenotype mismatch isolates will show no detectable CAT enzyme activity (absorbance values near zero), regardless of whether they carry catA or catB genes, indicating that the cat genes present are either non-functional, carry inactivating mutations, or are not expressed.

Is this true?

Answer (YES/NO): YES